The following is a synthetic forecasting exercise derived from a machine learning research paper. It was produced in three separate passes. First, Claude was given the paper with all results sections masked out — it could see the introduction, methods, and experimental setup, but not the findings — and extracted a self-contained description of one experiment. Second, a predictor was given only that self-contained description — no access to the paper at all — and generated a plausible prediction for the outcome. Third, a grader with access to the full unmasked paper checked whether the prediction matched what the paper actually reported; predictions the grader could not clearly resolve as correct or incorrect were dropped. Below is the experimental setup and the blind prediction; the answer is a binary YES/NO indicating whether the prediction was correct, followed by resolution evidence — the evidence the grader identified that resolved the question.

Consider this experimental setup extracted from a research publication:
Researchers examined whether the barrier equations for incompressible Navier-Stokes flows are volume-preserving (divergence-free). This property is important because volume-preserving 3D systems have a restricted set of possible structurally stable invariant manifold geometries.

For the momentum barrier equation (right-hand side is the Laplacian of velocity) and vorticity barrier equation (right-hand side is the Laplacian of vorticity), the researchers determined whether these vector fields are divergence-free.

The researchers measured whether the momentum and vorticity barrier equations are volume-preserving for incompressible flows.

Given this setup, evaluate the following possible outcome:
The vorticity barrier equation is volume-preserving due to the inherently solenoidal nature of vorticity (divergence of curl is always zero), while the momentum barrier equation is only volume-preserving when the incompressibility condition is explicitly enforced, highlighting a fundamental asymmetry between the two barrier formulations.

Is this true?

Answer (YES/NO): NO